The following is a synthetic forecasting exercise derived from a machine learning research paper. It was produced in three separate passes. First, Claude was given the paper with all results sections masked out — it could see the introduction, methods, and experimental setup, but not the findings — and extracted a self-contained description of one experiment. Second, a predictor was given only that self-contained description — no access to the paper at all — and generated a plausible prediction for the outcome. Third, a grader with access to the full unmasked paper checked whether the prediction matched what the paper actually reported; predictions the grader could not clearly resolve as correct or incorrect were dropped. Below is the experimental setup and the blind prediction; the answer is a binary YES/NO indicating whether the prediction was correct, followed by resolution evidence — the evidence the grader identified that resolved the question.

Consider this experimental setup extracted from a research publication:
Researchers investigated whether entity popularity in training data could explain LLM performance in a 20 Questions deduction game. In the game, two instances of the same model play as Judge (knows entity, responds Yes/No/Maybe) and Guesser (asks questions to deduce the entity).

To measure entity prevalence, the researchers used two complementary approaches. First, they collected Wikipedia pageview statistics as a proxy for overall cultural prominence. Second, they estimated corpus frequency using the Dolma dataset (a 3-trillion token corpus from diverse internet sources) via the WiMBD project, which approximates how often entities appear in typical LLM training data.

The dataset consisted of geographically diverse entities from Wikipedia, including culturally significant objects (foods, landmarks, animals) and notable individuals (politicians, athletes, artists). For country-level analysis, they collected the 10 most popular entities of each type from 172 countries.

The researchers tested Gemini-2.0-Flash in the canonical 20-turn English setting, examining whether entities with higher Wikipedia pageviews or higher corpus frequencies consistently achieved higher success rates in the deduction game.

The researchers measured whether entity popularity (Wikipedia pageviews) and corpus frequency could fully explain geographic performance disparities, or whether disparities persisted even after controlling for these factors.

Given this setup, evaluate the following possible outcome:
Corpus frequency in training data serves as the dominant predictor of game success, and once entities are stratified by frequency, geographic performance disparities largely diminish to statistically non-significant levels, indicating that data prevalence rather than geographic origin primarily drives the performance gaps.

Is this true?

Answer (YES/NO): NO